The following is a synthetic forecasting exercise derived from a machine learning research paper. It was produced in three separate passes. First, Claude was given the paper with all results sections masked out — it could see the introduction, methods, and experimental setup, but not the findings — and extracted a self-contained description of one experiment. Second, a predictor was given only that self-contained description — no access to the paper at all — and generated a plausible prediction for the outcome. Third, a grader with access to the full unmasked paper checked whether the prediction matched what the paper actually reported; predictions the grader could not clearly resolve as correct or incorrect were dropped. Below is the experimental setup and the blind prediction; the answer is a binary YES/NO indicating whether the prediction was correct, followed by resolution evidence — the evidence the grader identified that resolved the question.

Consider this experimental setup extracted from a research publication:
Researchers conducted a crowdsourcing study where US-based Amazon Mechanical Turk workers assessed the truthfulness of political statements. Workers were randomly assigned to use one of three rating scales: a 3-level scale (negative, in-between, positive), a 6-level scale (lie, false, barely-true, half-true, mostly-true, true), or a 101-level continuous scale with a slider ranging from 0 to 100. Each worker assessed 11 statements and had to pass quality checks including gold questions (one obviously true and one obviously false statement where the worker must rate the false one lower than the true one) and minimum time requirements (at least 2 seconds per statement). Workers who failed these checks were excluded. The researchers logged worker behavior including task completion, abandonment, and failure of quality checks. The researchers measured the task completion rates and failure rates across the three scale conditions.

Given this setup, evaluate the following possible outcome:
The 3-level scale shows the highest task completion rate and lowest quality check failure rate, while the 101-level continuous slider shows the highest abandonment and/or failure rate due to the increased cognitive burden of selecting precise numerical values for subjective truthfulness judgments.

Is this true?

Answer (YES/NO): YES